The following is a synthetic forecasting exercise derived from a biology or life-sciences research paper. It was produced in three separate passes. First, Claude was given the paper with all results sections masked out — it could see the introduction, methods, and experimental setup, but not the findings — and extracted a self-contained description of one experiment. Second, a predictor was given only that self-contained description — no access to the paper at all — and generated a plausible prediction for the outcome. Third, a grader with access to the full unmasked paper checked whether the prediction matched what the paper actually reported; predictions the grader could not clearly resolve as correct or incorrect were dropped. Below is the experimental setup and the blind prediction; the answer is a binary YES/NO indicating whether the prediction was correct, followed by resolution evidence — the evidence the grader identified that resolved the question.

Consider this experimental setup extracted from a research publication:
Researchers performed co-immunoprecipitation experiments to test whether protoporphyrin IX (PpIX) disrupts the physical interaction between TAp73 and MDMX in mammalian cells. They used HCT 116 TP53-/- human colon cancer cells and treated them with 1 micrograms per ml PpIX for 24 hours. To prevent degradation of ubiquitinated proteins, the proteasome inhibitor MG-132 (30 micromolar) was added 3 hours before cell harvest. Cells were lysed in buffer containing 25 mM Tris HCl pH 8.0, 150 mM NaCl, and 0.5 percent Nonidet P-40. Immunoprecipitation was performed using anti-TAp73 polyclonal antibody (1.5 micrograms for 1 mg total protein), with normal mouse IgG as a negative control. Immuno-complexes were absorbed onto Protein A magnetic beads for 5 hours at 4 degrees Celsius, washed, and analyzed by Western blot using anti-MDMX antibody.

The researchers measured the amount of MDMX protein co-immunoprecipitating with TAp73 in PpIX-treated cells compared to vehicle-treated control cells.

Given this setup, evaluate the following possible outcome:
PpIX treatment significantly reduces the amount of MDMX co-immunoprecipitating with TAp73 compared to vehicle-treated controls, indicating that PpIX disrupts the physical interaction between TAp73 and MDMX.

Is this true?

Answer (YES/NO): YES